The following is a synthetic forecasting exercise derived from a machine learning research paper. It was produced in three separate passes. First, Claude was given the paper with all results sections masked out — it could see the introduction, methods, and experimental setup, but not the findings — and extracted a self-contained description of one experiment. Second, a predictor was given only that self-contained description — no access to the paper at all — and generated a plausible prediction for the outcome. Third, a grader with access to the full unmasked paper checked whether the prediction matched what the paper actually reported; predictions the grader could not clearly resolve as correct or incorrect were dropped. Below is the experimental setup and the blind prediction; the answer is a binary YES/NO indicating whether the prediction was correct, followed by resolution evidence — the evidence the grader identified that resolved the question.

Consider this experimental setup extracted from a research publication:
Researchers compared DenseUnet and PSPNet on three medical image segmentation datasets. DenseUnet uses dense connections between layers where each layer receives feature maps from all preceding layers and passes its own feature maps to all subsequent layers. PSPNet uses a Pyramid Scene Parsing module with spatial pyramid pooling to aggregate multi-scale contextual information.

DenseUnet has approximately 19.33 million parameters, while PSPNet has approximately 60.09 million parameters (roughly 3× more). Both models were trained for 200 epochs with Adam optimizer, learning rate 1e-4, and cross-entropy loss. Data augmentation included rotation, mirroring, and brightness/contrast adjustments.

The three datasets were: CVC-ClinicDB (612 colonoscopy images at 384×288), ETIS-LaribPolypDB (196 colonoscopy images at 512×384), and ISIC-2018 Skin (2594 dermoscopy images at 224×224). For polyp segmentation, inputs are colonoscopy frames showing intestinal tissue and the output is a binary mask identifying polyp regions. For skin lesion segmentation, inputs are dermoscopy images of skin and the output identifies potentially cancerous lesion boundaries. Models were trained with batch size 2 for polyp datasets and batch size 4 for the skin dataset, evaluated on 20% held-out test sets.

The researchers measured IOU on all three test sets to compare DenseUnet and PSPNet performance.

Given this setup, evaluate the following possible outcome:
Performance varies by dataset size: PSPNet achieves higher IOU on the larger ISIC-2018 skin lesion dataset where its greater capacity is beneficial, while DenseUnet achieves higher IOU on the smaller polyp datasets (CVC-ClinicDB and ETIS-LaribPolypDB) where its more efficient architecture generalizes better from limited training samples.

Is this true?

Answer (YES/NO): YES